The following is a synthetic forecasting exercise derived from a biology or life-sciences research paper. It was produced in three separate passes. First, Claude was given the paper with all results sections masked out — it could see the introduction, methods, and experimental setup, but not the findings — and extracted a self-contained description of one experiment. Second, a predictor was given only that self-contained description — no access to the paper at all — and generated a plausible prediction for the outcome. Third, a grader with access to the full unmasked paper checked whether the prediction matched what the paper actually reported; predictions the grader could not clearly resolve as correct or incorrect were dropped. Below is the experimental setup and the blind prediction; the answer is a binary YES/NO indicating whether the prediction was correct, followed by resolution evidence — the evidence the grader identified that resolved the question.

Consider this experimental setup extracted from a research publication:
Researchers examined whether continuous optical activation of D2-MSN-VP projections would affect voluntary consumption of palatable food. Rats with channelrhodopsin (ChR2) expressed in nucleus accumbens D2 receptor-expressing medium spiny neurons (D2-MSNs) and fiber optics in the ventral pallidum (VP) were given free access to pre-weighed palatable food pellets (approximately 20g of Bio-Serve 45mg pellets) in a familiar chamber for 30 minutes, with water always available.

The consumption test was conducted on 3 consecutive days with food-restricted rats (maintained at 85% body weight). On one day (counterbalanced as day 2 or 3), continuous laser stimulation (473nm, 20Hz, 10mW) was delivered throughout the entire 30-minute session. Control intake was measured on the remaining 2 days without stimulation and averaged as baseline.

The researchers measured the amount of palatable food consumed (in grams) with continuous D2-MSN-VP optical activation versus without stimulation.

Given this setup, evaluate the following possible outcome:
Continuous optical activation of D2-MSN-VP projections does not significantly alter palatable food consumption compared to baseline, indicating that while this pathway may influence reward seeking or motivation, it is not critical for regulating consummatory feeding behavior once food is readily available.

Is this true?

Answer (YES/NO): YES